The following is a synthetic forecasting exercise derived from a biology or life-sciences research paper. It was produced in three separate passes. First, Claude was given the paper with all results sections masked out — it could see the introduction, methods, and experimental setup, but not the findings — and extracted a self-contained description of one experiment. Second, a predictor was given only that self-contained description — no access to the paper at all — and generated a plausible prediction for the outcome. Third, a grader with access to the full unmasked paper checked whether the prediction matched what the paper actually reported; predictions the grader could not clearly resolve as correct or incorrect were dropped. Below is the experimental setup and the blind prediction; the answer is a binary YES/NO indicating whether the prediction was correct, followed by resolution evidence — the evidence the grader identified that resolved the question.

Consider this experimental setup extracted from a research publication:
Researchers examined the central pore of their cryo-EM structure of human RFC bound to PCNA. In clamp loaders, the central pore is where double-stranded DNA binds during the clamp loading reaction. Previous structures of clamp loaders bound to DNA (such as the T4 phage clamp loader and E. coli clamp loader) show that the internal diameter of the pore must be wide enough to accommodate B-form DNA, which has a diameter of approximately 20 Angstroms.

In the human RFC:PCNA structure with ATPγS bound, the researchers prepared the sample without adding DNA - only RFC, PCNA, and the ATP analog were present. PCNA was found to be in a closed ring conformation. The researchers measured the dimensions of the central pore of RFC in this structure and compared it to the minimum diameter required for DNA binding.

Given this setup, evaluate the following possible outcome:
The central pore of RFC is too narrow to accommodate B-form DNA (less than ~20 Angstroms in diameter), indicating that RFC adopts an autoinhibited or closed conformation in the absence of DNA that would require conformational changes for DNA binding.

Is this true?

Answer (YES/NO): YES